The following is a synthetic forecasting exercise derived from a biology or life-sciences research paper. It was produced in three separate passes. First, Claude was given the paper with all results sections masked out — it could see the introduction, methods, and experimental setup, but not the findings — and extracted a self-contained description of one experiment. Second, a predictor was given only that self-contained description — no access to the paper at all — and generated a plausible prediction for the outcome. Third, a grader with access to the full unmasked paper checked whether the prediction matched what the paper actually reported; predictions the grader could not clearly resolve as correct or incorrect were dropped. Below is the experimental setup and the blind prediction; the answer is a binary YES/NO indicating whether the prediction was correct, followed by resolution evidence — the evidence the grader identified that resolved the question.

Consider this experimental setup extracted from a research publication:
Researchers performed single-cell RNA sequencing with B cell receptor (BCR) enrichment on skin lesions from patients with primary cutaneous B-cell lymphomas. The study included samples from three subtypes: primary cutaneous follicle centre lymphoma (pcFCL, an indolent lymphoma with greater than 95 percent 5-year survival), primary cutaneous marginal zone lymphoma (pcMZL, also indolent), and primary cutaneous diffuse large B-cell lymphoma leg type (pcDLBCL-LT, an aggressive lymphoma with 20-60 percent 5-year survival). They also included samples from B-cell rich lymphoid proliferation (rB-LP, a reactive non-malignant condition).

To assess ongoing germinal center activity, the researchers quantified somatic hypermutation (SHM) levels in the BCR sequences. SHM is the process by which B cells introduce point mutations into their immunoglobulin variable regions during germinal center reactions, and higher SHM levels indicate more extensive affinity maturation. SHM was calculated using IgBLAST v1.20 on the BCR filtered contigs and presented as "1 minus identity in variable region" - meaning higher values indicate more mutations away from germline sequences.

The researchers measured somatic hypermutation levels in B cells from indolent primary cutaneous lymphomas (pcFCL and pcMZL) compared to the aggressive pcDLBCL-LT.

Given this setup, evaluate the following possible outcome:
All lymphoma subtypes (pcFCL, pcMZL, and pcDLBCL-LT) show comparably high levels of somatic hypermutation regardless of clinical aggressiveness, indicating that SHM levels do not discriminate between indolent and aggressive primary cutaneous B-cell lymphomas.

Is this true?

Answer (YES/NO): NO